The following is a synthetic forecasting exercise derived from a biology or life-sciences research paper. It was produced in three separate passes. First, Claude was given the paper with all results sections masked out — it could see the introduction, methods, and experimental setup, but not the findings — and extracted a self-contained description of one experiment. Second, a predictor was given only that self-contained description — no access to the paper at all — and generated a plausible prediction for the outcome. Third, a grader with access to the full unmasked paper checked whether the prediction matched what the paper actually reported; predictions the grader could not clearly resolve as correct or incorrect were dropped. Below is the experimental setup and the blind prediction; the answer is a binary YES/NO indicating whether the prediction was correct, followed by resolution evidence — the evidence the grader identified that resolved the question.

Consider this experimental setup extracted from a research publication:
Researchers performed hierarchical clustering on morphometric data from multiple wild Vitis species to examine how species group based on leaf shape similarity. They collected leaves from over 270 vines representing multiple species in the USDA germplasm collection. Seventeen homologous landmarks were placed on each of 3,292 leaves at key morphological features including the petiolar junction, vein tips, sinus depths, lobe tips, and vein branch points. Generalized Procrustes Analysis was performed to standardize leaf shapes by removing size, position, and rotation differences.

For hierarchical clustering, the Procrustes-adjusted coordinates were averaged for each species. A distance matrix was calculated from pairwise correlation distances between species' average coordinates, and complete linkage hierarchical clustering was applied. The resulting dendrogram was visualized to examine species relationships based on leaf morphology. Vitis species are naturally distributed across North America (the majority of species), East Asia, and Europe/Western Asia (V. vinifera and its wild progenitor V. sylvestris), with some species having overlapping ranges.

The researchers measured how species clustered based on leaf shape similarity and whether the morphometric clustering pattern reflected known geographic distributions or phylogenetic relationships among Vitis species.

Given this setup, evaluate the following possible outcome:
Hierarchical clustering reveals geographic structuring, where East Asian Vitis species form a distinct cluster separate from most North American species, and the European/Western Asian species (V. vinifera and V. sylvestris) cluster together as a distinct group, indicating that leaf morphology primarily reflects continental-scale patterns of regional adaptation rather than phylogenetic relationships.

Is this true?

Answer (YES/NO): NO